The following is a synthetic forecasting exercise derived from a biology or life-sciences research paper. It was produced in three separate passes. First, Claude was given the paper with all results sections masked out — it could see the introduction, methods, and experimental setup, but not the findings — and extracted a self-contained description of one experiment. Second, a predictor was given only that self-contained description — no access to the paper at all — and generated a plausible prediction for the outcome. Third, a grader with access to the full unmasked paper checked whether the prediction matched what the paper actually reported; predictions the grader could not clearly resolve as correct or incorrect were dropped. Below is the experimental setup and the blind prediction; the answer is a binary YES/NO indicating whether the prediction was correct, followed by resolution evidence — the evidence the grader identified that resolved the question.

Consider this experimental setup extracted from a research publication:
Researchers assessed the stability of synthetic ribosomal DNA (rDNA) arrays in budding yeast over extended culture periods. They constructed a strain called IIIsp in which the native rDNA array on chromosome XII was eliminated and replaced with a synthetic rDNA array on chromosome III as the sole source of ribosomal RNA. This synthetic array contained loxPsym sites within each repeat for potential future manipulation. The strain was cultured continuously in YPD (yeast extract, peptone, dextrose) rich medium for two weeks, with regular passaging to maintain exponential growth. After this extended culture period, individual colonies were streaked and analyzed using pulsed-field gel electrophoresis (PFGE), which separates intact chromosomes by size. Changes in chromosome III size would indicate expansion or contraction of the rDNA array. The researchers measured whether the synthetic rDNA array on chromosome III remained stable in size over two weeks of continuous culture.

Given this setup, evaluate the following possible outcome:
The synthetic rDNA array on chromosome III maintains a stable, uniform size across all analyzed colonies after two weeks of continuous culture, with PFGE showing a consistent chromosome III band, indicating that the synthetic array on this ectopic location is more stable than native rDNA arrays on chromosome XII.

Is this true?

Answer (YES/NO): NO